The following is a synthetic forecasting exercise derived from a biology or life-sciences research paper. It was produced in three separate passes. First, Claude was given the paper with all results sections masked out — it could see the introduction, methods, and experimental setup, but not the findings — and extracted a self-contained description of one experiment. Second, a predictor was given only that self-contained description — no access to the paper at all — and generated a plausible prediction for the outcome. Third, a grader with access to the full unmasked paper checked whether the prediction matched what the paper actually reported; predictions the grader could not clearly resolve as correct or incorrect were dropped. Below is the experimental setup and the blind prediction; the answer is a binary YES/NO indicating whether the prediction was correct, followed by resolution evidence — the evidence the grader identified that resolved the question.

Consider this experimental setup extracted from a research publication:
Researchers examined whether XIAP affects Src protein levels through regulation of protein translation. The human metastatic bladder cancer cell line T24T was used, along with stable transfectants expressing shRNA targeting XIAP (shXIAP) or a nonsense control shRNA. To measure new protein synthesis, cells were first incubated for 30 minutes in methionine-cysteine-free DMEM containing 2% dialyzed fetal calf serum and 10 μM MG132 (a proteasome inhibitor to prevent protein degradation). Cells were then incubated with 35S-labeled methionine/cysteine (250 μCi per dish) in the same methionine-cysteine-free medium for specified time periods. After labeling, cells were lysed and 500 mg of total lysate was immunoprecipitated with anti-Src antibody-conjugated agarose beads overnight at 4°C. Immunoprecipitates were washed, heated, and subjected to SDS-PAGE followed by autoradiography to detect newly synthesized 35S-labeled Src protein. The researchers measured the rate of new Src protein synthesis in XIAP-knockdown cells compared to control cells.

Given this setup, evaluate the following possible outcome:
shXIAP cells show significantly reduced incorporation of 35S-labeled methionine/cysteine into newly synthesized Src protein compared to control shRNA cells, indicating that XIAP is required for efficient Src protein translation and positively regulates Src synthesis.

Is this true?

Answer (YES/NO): NO